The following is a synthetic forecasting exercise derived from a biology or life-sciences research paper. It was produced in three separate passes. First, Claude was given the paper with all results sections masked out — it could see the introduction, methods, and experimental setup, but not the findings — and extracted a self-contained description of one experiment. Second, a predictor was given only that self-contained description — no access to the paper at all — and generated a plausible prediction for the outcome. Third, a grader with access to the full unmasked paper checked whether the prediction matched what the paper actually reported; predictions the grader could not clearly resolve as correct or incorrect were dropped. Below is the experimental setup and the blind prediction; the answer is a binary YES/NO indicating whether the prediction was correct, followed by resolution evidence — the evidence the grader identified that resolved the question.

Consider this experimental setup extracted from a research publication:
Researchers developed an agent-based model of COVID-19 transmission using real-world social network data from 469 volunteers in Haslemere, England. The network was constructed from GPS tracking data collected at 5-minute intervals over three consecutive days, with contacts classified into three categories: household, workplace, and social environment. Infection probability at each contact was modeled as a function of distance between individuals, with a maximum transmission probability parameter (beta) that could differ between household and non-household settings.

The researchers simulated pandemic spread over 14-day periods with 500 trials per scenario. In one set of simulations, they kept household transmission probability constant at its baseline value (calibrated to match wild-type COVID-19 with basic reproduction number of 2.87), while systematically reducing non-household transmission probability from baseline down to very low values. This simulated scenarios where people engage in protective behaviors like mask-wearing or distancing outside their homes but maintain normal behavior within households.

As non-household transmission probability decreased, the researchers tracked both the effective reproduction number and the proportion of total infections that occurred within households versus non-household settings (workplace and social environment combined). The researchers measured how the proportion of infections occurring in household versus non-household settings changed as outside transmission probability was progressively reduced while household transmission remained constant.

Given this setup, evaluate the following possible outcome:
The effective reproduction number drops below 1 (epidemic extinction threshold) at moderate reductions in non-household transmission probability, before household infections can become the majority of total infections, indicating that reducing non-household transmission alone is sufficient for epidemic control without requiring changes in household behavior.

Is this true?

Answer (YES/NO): NO